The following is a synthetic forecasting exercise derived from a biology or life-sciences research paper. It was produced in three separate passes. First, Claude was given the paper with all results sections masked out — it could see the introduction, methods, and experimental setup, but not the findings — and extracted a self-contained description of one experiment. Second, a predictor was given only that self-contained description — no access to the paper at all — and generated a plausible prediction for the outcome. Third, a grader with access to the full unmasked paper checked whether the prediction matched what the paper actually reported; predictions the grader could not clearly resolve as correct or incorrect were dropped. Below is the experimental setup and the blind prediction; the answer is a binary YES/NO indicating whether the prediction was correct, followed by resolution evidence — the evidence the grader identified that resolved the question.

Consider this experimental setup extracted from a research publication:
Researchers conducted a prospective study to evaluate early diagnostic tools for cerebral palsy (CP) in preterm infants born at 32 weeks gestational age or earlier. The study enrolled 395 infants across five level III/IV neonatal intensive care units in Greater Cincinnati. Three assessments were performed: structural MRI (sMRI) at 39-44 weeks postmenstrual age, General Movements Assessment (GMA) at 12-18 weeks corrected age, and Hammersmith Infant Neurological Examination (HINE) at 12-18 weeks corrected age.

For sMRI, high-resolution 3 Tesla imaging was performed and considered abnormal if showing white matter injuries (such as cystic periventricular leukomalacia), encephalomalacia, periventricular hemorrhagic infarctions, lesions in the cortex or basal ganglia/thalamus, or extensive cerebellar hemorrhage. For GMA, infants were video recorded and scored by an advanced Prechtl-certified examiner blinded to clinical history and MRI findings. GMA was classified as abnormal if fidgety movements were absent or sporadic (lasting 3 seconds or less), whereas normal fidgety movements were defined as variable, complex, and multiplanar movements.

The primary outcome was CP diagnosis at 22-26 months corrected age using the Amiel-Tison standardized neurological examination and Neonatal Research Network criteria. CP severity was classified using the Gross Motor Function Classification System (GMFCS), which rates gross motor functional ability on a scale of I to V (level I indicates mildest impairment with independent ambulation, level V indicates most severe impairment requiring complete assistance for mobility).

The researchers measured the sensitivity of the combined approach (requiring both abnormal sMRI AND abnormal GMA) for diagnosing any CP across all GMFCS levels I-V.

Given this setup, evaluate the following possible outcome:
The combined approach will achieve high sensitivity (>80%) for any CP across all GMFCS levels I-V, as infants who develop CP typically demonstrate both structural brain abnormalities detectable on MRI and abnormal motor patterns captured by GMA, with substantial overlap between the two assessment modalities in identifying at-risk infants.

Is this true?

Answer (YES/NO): NO